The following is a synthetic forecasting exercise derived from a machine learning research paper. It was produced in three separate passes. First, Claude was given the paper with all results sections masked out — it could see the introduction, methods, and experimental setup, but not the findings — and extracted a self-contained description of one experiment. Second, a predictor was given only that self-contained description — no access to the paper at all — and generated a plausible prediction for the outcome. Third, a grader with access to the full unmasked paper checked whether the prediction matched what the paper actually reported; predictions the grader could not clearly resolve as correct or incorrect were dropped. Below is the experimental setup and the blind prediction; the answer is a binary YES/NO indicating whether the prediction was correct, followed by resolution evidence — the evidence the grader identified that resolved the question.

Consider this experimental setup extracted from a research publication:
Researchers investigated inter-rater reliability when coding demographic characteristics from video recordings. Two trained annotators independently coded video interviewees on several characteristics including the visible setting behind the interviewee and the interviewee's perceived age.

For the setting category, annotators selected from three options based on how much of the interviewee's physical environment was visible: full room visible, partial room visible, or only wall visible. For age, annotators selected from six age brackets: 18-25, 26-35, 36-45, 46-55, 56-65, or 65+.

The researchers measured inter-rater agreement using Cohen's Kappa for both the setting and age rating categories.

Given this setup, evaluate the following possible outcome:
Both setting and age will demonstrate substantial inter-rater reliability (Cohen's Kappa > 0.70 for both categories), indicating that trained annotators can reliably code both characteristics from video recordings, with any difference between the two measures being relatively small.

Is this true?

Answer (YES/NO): NO